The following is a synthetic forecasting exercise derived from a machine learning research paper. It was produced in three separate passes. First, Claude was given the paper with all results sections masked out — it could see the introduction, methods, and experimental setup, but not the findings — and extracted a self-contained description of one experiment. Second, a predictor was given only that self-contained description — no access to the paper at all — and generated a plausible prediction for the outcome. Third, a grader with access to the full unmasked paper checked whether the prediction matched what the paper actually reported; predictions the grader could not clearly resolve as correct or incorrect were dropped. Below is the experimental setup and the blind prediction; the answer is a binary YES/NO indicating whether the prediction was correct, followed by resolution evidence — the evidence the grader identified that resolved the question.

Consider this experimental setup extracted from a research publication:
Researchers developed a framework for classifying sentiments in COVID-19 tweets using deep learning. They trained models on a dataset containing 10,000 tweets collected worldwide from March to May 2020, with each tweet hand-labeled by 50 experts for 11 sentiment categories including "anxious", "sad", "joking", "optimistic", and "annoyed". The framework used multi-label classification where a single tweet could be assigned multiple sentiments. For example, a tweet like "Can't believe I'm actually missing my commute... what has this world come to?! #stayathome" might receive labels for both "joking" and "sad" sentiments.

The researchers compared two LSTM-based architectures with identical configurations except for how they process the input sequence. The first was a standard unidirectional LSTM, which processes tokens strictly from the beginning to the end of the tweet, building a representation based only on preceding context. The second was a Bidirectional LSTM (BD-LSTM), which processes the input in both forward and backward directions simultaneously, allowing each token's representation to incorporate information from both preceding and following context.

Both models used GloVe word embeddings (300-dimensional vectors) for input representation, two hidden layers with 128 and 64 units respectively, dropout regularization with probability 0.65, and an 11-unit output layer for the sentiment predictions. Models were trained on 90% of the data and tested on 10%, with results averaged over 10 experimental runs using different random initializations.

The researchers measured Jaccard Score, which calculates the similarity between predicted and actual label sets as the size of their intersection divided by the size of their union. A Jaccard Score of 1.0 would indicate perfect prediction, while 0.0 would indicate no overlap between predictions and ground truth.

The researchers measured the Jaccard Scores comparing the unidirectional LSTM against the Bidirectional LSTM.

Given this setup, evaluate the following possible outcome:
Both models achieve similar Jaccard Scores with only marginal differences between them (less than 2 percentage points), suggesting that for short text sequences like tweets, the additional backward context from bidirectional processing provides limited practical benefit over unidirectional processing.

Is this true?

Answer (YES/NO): YES